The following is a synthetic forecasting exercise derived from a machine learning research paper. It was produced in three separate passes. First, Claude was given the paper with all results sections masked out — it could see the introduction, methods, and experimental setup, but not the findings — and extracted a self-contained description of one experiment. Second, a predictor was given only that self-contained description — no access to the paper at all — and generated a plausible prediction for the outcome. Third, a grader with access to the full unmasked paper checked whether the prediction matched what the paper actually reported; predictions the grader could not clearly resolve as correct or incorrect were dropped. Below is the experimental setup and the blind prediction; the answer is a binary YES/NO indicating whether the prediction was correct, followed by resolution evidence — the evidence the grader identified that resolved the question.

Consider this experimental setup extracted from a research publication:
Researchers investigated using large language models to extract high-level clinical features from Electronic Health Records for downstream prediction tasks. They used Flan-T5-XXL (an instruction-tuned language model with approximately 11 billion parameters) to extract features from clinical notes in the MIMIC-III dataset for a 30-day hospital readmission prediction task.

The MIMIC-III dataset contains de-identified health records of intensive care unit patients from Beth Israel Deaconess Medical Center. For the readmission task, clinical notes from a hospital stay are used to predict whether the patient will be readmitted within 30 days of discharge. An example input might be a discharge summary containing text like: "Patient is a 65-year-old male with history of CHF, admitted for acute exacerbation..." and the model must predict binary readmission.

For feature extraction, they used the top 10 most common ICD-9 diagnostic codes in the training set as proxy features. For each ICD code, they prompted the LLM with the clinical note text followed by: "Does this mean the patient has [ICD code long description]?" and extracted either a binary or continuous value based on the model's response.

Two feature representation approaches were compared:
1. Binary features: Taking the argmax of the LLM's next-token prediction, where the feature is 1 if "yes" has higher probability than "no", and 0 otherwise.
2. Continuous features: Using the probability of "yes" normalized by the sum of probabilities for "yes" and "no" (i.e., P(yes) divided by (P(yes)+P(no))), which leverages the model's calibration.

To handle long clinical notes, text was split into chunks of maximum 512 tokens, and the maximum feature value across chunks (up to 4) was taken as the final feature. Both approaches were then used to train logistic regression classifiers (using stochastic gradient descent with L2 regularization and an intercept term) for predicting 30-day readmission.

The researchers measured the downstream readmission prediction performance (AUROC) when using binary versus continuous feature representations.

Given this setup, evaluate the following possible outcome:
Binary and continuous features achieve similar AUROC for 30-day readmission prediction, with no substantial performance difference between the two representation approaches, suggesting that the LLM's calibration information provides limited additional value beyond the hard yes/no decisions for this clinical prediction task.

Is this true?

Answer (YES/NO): NO